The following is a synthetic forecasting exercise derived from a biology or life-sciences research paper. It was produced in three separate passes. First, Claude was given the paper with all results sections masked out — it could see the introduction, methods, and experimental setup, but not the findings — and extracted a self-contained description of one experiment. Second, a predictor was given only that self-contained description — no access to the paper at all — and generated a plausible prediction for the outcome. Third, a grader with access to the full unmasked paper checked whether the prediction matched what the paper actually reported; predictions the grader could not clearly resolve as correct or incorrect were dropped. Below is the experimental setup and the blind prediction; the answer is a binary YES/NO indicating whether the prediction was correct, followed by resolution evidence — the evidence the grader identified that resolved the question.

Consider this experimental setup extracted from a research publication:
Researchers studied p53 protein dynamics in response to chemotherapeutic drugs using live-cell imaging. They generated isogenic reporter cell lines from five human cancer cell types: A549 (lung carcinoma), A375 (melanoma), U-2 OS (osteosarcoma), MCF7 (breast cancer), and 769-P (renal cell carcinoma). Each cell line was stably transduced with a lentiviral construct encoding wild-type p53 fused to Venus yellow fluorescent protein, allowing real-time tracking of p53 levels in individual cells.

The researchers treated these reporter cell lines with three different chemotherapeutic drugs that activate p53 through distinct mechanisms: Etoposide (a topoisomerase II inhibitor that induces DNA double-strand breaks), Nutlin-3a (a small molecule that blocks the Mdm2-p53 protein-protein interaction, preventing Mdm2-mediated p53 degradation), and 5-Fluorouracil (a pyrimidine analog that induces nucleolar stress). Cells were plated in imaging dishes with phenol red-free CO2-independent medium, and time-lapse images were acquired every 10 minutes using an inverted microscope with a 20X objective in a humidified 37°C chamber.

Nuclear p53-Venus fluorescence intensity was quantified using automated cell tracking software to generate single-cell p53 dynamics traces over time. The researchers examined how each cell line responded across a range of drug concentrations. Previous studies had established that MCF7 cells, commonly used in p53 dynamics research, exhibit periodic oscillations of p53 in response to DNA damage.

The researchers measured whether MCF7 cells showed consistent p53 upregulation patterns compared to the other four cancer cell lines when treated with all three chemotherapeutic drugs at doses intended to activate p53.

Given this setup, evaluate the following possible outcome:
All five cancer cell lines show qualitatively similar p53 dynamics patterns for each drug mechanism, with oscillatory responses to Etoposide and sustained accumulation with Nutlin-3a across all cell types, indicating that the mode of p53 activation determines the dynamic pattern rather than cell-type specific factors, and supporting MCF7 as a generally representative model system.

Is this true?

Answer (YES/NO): NO